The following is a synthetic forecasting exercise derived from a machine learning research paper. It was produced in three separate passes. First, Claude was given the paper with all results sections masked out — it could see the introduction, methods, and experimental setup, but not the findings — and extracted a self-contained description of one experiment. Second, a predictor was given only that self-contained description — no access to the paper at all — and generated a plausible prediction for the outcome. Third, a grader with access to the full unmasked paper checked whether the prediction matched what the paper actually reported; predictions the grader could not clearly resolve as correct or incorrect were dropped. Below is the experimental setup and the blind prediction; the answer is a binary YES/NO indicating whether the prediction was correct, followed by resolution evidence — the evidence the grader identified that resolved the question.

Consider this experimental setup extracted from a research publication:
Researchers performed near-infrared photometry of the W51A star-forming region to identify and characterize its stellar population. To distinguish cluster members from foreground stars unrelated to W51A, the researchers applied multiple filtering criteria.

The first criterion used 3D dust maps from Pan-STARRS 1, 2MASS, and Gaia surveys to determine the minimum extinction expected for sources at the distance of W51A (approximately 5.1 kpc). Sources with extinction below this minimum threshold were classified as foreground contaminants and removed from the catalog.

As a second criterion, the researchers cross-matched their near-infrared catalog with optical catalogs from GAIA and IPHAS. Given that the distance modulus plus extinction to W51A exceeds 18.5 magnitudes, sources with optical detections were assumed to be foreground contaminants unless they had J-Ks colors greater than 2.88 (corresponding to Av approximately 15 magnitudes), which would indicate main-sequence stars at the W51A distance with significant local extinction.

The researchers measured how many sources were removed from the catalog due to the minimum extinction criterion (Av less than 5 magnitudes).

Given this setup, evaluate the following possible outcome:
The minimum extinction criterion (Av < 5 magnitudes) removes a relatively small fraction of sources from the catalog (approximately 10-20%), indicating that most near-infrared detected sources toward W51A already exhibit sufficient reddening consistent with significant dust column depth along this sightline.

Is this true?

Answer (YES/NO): NO